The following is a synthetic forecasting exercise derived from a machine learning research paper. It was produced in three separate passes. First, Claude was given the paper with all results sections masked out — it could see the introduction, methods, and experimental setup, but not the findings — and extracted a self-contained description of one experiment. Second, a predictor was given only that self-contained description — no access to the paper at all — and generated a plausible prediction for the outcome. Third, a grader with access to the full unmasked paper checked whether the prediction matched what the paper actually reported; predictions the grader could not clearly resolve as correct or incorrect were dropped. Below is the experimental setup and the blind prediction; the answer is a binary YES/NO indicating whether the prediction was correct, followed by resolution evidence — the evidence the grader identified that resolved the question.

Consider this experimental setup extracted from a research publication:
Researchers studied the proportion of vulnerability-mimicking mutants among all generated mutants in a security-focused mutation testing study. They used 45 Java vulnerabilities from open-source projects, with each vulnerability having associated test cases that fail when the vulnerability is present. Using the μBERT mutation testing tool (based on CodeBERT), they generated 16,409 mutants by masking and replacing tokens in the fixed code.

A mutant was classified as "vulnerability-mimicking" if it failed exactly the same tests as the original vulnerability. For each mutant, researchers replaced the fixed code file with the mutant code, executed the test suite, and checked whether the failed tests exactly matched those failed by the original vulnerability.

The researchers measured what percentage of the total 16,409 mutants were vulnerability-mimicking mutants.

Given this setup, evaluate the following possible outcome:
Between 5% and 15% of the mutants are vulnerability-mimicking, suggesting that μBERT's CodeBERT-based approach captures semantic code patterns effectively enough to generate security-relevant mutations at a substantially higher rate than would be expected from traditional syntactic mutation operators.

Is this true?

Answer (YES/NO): NO